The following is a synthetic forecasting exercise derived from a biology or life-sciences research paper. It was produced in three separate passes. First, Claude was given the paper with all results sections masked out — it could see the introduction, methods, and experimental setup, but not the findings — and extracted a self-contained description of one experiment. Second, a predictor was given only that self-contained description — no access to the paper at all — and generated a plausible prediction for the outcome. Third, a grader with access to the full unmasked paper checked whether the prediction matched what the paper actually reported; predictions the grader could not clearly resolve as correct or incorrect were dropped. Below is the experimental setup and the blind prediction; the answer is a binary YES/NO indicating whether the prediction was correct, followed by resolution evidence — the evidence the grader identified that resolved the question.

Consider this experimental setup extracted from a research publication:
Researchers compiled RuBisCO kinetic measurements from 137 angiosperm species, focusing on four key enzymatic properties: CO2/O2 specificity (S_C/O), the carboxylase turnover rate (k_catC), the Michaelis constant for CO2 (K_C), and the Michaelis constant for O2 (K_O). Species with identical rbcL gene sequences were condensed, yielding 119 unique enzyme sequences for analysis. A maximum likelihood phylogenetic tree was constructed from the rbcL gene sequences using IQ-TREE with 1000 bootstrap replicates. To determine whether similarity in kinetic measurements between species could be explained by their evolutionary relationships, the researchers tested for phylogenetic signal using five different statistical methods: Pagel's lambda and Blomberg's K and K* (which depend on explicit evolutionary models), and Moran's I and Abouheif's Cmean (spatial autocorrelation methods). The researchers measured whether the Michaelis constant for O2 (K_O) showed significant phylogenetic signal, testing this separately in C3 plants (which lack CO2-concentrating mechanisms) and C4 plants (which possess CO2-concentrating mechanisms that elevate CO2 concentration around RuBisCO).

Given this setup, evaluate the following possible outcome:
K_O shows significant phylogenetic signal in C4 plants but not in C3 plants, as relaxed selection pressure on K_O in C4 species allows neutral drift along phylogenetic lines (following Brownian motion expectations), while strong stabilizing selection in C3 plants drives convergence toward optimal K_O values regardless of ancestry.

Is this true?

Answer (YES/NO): NO